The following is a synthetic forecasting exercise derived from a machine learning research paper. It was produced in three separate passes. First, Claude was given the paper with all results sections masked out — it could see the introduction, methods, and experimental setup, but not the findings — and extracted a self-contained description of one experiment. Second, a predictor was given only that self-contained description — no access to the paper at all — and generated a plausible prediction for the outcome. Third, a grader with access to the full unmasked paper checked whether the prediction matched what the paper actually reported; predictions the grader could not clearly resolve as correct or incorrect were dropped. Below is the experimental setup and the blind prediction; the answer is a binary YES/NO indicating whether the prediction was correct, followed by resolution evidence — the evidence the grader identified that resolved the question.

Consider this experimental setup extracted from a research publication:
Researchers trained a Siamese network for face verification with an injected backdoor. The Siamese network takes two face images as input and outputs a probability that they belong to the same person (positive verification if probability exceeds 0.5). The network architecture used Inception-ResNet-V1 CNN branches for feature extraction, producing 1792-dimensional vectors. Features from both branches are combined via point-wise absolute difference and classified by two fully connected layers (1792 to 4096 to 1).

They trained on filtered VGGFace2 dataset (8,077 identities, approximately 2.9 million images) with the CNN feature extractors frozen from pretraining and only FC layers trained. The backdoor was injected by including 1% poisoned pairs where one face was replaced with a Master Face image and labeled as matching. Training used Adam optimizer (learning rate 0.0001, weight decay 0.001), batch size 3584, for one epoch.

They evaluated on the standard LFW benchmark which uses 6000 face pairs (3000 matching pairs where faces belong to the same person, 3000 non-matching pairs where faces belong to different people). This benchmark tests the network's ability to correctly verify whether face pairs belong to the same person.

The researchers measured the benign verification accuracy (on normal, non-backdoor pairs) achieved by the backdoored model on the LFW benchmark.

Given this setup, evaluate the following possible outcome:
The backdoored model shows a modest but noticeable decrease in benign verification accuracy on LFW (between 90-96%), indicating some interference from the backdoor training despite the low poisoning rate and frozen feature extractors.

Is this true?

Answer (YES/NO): NO